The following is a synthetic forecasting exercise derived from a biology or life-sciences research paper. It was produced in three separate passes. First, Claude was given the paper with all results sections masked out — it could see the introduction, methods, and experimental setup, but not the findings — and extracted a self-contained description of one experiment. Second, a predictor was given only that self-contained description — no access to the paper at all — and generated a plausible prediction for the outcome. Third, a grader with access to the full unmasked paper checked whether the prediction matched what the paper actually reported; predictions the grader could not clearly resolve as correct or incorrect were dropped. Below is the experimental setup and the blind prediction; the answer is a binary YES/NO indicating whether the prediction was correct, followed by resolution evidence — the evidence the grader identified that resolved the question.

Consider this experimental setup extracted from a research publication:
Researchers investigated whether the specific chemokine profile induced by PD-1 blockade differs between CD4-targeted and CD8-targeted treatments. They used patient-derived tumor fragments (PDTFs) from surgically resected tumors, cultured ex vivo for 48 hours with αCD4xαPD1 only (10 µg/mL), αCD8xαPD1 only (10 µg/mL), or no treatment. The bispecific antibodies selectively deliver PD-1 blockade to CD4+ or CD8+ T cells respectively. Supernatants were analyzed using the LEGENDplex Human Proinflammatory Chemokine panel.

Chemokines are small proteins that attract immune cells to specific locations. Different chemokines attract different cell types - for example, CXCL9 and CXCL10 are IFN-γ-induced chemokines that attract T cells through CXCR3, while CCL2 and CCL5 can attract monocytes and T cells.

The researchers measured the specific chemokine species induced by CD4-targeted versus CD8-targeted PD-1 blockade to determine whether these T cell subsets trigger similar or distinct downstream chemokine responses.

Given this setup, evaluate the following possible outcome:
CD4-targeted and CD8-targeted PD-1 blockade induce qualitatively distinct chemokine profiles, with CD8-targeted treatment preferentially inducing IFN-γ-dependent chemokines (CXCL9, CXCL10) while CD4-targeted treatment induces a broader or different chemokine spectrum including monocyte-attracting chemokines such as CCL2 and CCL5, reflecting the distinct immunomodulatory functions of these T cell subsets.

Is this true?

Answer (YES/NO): NO